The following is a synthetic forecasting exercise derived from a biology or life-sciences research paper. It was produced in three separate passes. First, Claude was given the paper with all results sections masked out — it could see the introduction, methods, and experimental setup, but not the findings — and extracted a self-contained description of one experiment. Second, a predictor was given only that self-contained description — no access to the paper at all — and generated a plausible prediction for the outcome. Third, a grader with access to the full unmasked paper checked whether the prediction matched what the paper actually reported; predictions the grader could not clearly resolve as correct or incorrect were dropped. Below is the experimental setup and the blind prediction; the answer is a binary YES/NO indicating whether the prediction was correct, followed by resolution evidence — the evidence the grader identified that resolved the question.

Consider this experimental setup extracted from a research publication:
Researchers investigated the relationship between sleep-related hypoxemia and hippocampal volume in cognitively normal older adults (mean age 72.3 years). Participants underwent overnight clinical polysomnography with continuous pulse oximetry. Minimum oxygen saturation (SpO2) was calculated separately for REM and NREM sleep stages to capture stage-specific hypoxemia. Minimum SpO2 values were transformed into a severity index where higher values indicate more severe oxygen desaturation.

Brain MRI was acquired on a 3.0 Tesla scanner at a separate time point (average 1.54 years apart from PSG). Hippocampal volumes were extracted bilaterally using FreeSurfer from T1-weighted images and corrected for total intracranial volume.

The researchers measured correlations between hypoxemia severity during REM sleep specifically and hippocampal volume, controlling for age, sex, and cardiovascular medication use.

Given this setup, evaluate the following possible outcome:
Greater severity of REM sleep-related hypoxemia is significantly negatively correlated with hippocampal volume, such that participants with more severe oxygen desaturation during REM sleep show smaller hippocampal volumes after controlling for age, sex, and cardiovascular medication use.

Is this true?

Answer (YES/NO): NO